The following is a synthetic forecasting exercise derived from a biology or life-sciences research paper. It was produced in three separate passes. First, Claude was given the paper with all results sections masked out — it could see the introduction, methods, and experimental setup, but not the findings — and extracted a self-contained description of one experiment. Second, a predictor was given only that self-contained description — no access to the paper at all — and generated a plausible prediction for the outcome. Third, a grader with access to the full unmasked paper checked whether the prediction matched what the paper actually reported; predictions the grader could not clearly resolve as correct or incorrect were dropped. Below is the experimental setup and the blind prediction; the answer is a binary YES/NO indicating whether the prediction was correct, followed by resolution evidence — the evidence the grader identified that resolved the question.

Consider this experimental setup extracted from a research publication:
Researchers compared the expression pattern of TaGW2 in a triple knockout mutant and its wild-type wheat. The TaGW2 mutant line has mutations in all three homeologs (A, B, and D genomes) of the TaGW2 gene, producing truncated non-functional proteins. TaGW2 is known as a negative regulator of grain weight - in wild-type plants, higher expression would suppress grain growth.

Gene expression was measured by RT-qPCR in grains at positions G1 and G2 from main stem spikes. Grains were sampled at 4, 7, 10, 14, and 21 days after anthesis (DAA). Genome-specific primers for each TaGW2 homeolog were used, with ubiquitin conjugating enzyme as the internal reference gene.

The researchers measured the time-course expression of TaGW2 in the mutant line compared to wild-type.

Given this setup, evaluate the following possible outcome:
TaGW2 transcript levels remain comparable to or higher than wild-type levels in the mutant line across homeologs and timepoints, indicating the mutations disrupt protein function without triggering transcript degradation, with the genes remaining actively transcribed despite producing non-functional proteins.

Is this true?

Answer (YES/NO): YES